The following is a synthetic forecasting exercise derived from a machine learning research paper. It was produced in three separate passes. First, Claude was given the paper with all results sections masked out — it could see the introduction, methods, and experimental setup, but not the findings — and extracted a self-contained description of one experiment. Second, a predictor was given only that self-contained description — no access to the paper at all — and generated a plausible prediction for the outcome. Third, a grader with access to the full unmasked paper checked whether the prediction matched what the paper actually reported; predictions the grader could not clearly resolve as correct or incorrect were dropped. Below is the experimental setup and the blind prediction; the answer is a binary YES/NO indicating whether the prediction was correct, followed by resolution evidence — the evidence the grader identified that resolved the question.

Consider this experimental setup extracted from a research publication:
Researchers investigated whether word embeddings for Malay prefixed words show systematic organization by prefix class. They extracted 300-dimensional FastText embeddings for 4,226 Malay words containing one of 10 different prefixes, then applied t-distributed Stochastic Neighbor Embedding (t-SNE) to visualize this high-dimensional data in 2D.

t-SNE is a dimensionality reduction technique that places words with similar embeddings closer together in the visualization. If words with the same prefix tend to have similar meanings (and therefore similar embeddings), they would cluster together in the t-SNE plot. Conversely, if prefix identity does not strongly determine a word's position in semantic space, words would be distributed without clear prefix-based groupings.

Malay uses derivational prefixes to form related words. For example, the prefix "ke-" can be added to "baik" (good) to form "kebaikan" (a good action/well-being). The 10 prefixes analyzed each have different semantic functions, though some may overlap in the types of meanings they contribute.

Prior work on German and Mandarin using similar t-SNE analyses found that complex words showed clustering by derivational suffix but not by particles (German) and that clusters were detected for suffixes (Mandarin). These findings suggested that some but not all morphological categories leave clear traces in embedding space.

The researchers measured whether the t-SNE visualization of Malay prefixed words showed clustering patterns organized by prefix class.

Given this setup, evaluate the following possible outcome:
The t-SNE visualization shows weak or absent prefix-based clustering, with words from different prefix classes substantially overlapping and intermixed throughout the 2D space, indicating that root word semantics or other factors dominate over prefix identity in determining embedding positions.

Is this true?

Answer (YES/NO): NO